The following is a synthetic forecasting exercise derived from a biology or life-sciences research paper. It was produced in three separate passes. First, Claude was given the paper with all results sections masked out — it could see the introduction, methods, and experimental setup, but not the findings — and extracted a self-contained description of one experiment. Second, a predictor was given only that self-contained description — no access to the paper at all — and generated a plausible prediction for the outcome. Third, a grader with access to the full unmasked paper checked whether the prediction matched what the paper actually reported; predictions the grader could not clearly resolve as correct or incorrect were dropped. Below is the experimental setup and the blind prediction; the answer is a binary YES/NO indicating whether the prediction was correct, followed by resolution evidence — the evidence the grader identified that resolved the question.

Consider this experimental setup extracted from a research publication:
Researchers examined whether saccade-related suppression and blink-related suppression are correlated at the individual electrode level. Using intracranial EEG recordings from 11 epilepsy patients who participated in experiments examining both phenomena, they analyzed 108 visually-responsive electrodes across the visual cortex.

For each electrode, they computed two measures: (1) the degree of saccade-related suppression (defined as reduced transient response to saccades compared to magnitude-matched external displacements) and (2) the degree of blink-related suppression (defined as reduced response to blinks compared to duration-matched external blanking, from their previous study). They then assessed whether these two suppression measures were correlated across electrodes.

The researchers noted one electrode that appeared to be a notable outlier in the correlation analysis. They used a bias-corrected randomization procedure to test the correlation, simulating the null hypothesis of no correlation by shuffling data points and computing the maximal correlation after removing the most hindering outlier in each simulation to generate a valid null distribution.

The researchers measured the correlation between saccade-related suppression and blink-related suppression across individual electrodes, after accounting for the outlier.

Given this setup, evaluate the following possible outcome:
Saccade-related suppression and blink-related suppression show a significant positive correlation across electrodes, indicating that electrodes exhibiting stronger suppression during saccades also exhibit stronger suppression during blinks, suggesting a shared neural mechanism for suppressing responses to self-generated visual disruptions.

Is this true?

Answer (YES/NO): YES